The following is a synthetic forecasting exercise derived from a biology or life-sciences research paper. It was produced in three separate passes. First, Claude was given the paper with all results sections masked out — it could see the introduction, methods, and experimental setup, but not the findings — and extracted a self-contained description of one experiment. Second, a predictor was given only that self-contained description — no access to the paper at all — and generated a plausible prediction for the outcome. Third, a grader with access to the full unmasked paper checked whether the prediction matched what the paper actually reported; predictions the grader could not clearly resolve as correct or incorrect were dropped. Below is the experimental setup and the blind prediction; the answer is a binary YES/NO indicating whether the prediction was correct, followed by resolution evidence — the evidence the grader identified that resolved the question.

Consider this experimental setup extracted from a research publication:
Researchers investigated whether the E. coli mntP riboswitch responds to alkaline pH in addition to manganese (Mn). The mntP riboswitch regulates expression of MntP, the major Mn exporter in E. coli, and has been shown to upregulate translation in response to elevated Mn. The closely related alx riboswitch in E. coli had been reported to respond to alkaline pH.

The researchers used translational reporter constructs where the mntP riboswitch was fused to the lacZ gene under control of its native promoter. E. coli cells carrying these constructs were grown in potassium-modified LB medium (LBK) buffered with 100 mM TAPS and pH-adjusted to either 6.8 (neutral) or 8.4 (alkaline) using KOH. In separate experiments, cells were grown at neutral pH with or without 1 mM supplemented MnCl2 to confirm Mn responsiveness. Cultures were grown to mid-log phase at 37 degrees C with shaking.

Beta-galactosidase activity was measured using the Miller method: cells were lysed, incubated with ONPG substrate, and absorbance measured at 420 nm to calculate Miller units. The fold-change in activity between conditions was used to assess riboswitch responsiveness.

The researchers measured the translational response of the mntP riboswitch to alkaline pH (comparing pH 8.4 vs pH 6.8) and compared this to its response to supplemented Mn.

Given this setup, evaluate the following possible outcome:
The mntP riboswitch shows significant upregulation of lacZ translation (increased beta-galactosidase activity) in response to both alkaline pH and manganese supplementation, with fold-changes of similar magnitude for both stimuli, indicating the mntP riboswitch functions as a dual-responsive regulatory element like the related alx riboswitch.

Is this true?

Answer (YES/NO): NO